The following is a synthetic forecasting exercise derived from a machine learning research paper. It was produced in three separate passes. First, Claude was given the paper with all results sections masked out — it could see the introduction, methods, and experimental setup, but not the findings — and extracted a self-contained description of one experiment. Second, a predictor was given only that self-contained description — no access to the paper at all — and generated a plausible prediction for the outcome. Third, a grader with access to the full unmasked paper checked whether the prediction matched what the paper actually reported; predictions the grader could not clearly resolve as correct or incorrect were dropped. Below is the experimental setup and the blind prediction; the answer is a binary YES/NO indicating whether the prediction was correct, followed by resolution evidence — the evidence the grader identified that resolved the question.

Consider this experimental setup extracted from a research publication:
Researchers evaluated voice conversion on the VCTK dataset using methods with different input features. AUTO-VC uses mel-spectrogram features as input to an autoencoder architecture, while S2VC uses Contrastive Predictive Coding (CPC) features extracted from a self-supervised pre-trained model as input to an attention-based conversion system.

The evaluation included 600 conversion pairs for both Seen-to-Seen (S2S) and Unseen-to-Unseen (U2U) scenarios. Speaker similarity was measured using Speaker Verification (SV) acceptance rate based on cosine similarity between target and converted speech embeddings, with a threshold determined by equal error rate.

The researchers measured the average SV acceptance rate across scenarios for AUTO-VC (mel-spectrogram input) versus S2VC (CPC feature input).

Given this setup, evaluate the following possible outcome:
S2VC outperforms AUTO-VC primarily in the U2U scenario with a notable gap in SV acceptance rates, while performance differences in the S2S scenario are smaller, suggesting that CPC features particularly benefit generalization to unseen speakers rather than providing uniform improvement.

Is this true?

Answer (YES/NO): NO